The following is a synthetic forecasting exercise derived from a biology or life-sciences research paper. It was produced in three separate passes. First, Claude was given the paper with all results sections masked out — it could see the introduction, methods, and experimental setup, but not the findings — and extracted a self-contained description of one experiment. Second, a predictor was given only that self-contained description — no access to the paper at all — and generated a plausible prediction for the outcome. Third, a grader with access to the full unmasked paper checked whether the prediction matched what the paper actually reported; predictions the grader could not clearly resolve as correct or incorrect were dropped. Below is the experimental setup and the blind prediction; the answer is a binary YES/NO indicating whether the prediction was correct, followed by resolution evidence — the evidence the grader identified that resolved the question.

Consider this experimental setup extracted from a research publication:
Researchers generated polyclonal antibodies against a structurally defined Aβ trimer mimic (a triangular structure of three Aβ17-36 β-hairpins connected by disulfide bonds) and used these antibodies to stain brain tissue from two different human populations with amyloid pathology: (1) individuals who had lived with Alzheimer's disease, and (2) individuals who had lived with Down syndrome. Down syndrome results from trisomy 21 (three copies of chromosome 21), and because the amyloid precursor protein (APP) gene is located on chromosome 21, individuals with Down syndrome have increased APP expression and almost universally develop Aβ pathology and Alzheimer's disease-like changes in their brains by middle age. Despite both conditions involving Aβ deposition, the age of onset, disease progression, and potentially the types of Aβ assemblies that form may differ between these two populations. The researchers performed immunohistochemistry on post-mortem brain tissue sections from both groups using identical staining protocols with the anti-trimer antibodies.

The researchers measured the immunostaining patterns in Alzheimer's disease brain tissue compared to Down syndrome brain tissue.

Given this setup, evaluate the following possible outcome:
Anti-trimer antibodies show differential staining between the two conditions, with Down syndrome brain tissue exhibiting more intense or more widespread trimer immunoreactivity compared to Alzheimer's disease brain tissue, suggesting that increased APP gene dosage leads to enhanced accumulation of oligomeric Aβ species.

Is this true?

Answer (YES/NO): NO